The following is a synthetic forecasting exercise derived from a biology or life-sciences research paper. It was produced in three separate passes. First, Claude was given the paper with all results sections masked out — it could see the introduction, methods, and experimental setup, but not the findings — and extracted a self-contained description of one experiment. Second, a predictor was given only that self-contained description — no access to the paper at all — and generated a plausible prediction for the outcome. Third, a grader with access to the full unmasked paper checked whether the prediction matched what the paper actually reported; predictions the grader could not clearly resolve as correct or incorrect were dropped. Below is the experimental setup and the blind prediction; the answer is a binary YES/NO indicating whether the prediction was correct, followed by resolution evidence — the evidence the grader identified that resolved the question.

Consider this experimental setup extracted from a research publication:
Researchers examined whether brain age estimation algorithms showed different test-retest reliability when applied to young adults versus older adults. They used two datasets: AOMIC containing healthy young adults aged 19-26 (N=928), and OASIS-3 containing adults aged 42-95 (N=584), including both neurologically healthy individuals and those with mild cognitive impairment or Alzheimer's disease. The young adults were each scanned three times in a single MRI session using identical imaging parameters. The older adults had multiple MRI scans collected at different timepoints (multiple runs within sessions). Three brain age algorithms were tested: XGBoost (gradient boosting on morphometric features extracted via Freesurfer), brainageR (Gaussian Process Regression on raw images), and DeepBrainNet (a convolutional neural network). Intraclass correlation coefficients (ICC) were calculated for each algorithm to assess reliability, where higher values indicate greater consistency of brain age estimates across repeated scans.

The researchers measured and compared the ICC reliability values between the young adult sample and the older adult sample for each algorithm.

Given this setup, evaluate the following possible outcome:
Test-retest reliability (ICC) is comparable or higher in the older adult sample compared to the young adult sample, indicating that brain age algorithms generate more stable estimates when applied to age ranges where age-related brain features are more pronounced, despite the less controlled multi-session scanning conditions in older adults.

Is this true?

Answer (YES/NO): YES